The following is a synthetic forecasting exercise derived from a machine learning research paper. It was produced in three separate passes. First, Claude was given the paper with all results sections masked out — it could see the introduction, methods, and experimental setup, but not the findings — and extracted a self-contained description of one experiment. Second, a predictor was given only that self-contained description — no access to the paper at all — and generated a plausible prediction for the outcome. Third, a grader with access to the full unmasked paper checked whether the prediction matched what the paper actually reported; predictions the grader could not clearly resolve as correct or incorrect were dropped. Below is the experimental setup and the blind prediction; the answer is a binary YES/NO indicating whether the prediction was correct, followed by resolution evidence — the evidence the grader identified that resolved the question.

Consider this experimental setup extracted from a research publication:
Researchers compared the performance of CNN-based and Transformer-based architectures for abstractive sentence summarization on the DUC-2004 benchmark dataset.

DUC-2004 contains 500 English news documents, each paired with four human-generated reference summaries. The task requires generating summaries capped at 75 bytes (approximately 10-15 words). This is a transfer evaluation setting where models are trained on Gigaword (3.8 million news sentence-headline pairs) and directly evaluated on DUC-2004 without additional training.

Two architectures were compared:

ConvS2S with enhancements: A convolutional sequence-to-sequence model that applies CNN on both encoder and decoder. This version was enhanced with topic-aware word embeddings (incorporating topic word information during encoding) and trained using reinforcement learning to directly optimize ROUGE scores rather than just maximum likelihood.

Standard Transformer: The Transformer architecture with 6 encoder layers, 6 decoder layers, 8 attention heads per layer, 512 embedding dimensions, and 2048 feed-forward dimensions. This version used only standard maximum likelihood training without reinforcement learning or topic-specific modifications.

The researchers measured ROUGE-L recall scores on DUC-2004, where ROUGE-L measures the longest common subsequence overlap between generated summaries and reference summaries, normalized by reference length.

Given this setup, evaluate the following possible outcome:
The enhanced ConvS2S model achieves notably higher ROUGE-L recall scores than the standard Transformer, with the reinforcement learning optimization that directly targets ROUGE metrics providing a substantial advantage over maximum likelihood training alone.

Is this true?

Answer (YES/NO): NO